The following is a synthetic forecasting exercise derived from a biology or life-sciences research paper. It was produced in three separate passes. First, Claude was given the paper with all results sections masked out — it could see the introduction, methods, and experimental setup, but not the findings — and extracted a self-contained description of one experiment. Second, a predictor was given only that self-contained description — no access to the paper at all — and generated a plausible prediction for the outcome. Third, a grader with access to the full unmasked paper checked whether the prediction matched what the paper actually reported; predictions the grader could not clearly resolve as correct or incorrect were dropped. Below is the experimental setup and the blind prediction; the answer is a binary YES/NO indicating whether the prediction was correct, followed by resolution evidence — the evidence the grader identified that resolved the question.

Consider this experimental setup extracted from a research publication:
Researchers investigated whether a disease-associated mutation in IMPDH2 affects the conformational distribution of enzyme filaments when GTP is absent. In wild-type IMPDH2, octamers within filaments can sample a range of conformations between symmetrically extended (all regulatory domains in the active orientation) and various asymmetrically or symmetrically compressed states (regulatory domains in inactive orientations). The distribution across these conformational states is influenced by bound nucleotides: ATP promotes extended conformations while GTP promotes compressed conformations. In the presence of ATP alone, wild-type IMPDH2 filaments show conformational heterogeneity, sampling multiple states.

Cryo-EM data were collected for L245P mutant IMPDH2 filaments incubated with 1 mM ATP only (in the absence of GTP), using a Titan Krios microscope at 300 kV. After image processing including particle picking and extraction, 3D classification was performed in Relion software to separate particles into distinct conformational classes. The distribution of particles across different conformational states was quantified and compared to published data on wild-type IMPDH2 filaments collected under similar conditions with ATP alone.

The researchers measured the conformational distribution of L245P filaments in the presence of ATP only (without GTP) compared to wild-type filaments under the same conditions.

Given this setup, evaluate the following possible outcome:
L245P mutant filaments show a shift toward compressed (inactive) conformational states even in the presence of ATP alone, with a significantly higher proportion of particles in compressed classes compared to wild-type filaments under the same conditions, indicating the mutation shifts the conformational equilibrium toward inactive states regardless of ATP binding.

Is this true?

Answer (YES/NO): NO